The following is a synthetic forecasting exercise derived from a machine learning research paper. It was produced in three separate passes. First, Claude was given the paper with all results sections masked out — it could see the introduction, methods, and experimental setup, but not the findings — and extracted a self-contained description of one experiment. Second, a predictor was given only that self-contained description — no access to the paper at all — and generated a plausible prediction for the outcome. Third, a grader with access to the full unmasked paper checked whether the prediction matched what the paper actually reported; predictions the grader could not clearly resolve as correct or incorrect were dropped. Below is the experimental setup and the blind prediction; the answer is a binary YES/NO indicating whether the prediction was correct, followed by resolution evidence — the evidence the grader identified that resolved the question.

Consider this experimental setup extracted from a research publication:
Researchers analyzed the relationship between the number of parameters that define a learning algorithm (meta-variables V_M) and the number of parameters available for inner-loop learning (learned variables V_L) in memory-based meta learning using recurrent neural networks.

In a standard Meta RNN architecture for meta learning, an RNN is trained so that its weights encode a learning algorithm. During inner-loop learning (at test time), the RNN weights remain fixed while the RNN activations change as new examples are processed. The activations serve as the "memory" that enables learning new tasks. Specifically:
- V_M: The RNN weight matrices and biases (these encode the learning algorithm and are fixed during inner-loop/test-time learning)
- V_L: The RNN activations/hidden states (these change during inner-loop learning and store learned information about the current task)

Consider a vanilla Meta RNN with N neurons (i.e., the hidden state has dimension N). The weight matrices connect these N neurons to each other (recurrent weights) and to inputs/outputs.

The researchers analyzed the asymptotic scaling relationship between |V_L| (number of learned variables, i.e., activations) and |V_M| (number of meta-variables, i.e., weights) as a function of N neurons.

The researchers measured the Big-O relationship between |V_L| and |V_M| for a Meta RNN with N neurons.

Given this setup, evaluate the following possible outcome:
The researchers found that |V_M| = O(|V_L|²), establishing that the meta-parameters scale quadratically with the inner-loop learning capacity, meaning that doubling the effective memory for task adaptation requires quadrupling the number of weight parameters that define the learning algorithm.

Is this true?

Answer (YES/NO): YES